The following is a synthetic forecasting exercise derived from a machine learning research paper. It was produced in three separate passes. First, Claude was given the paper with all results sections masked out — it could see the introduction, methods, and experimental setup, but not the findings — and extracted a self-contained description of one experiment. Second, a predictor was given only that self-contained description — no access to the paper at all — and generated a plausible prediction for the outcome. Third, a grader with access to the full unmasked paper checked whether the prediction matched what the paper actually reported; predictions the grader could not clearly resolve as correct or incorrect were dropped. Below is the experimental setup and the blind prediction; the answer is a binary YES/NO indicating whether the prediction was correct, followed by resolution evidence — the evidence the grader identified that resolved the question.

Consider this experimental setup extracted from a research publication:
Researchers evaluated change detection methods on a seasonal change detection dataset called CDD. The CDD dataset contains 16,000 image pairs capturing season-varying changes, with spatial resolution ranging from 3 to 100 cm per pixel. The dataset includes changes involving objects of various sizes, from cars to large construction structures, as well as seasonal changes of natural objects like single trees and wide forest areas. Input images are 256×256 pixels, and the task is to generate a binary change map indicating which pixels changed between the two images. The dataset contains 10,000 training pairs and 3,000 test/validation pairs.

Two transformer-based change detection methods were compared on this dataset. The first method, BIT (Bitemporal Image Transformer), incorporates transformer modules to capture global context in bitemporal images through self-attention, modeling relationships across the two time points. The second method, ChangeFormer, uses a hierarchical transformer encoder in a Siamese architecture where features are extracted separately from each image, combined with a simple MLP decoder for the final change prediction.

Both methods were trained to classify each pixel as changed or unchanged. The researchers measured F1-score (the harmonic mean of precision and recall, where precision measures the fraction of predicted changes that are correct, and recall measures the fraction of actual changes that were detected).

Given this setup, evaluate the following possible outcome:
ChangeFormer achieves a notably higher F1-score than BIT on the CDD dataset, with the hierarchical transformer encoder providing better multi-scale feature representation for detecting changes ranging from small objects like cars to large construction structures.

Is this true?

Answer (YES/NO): YES